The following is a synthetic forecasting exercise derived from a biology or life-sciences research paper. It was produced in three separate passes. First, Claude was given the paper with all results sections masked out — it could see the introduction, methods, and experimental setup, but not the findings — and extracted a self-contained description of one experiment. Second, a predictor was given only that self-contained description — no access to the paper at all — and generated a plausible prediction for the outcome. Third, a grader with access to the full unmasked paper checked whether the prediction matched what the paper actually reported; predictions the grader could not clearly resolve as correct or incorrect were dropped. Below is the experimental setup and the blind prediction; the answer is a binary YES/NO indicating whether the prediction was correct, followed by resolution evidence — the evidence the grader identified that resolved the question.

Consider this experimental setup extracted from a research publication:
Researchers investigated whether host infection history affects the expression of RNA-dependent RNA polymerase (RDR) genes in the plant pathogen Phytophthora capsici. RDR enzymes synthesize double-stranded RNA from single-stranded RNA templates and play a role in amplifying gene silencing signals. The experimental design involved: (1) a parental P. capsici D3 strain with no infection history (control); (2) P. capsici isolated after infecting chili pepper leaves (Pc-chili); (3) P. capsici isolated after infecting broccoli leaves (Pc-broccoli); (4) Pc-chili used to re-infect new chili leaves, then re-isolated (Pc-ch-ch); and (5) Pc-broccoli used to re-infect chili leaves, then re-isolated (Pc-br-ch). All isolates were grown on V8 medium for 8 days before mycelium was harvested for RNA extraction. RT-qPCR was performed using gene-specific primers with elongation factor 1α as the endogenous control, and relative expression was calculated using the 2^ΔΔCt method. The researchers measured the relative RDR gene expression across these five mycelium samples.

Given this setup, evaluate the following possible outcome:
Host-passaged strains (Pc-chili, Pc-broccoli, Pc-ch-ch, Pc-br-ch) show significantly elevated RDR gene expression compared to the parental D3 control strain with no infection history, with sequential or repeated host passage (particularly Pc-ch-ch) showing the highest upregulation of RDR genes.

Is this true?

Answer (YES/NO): NO